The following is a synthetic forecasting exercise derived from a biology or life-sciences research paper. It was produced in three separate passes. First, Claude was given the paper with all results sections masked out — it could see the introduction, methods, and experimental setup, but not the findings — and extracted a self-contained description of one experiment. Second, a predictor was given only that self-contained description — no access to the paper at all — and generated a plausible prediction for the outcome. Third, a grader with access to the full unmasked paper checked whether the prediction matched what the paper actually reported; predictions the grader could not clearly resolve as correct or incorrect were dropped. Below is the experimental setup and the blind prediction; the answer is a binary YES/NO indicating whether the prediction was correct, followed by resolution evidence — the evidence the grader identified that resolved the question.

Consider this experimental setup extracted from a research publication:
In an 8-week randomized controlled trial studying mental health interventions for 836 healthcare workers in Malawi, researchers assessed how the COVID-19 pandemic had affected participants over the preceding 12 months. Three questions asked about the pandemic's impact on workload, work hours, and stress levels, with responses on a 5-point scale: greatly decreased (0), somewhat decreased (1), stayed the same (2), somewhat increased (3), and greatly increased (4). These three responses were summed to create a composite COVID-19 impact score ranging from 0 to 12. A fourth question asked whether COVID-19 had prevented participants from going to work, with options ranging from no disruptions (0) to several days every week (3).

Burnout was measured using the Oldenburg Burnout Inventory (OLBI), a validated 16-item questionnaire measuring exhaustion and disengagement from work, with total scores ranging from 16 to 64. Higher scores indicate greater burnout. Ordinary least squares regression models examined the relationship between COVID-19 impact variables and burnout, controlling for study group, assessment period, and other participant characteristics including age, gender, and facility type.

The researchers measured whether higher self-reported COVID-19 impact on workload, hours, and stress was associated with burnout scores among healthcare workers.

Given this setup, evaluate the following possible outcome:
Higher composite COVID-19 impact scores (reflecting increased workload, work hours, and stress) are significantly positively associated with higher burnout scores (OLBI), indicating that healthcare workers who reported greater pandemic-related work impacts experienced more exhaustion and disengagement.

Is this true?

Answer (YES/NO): YES